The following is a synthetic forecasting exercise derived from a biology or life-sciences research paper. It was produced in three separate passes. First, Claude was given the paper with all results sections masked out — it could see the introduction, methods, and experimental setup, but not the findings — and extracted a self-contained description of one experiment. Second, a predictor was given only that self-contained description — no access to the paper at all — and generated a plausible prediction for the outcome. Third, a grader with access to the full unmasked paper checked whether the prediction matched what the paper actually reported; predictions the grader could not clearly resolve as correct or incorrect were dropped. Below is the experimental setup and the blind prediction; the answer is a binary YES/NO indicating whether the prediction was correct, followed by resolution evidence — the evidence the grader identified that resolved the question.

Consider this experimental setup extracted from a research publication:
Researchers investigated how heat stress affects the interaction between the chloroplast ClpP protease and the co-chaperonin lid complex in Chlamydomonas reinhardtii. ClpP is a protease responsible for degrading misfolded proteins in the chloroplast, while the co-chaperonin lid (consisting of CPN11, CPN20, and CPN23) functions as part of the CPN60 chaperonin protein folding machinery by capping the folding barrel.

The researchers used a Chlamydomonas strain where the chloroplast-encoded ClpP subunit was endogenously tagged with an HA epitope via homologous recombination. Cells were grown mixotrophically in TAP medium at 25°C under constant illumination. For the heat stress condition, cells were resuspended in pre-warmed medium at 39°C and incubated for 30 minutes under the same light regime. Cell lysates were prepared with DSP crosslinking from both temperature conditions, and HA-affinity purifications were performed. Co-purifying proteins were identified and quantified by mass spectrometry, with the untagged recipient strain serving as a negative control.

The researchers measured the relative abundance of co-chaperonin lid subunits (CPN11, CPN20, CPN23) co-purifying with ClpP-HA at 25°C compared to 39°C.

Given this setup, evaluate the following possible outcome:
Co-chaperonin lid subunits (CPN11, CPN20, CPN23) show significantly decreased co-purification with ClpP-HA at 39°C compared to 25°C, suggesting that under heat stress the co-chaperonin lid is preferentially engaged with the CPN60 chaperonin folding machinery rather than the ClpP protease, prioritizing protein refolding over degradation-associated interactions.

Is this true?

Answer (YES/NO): NO